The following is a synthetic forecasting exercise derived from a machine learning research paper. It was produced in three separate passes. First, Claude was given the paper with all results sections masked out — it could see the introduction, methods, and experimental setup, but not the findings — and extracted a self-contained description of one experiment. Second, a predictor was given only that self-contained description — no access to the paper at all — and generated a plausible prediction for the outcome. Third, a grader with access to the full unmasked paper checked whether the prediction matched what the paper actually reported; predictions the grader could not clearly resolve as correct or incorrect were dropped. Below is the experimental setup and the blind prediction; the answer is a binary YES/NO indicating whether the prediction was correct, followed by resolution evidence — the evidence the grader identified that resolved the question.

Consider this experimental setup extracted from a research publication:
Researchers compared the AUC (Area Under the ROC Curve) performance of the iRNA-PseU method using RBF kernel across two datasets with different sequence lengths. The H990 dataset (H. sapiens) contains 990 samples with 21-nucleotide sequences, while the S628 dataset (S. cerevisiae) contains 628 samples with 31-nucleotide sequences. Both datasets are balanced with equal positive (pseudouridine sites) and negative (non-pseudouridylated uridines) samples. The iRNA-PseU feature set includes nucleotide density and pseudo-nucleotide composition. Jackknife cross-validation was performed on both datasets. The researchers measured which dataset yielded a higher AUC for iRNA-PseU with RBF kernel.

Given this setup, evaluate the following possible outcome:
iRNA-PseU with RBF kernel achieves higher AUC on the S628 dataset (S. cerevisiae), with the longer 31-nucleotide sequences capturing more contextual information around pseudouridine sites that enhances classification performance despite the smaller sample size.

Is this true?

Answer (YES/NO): YES